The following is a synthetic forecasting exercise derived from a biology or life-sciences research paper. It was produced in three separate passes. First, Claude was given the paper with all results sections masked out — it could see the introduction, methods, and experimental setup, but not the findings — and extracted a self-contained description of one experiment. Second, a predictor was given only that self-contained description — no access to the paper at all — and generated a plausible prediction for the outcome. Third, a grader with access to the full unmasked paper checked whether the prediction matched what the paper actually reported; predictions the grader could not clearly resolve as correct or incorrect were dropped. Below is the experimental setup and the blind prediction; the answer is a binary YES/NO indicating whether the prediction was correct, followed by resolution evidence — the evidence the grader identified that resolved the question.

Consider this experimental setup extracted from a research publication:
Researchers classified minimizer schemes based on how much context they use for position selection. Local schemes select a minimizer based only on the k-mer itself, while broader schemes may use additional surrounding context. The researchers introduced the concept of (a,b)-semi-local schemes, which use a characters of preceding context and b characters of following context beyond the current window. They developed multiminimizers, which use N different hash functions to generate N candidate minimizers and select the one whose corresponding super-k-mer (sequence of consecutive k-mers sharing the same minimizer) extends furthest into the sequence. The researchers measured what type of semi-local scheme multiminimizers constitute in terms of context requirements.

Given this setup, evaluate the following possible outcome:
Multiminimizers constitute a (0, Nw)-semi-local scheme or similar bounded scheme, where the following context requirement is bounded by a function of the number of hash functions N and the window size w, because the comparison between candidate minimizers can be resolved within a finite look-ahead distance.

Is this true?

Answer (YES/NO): NO